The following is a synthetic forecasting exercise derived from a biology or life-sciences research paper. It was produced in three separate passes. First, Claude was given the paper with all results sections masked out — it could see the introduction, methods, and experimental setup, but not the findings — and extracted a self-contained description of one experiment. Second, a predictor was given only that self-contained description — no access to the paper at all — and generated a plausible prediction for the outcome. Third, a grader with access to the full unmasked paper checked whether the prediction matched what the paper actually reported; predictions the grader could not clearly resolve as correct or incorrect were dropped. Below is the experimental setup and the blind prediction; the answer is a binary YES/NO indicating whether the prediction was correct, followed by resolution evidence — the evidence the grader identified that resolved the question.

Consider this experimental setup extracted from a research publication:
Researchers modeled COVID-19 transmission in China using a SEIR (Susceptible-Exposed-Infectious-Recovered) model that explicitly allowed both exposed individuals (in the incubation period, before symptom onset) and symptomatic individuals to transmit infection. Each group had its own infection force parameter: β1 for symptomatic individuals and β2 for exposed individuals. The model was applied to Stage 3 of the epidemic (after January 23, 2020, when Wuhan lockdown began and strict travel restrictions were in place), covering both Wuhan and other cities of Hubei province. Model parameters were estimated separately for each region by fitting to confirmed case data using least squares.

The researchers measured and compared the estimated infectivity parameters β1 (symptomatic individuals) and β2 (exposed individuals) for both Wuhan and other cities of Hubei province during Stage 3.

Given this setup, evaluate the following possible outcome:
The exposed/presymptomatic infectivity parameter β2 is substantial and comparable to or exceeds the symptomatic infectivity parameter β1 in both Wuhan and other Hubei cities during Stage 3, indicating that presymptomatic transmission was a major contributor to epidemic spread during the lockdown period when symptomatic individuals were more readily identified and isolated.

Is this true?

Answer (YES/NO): YES